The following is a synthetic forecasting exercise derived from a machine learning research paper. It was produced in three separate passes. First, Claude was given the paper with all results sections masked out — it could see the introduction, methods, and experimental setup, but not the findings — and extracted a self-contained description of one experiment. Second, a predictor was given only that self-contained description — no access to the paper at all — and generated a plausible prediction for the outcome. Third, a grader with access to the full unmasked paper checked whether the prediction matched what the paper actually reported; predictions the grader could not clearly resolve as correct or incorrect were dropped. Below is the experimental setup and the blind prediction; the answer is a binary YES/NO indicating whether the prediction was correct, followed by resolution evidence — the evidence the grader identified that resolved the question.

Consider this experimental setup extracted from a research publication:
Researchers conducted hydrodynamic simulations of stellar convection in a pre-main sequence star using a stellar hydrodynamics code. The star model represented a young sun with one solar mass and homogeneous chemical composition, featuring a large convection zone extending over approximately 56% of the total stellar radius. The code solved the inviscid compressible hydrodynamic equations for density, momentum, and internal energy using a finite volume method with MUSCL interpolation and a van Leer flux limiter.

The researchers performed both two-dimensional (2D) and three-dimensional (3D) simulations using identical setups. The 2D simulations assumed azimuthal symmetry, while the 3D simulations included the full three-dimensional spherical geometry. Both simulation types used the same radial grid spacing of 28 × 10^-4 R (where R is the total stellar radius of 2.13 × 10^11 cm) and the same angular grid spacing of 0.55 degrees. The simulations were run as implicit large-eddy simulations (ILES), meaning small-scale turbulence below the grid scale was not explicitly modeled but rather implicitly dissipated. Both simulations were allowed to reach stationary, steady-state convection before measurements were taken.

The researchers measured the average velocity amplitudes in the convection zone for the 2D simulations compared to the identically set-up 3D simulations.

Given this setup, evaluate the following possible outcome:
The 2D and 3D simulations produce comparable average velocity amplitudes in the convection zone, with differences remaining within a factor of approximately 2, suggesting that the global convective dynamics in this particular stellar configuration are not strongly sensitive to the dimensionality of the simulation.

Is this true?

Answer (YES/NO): NO